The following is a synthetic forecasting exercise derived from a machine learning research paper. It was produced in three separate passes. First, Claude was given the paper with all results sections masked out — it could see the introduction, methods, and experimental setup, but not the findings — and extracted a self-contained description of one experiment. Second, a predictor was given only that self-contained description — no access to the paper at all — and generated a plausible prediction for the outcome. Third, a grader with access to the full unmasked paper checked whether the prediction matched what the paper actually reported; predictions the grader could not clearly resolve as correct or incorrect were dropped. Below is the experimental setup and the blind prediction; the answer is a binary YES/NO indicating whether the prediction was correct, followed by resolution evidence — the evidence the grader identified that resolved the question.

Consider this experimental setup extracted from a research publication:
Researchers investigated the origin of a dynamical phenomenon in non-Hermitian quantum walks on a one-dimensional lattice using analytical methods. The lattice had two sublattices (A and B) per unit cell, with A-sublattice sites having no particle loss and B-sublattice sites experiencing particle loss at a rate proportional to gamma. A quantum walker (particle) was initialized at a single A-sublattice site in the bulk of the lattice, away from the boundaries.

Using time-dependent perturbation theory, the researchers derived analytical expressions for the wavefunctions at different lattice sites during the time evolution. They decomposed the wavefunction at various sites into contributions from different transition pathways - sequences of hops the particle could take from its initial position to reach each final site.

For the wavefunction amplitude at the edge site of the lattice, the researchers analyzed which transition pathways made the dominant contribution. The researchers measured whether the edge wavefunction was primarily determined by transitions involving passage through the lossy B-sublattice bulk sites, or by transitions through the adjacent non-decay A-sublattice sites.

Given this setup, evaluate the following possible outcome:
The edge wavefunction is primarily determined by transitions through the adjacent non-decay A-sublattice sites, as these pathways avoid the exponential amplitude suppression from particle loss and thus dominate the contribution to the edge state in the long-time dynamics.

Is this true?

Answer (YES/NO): YES